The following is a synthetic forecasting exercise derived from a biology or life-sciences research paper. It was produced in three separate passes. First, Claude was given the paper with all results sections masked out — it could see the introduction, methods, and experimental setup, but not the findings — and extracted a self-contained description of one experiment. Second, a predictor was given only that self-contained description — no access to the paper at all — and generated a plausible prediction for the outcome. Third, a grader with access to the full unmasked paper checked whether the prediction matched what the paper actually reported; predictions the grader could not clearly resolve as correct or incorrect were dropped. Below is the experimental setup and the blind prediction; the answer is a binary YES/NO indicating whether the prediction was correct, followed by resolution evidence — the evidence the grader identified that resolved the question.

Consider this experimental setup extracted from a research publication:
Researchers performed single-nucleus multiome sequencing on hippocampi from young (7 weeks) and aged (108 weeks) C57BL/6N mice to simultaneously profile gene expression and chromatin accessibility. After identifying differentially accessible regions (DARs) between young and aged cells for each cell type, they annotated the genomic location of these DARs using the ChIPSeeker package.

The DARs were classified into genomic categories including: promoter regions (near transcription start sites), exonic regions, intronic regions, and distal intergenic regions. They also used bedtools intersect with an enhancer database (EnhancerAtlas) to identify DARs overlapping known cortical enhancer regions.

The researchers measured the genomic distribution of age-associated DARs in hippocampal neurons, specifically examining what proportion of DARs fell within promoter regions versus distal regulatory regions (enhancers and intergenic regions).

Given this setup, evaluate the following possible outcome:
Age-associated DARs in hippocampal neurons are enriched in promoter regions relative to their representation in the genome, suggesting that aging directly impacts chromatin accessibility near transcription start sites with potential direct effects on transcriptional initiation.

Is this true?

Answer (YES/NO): YES